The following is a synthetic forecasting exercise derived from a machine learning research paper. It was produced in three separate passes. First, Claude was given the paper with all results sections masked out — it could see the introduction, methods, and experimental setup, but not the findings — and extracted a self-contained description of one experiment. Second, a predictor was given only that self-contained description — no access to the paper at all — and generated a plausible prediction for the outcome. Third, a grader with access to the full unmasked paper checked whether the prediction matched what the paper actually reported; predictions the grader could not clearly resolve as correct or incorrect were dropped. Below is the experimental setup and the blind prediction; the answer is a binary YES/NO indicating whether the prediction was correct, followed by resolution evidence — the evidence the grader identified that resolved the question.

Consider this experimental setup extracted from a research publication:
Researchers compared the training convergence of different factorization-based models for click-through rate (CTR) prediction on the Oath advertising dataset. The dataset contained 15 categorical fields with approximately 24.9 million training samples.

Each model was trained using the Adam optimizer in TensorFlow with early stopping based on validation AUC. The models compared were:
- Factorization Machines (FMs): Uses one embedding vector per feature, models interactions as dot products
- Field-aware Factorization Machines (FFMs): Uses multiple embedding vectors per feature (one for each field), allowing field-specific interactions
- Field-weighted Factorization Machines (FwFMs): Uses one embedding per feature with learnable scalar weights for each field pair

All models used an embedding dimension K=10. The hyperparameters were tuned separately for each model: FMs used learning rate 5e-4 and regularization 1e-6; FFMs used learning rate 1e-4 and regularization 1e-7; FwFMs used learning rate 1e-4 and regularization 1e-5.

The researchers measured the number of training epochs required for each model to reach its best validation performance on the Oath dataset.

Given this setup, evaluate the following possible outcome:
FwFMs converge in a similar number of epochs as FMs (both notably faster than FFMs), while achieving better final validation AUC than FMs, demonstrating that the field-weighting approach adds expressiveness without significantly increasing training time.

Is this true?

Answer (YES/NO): NO